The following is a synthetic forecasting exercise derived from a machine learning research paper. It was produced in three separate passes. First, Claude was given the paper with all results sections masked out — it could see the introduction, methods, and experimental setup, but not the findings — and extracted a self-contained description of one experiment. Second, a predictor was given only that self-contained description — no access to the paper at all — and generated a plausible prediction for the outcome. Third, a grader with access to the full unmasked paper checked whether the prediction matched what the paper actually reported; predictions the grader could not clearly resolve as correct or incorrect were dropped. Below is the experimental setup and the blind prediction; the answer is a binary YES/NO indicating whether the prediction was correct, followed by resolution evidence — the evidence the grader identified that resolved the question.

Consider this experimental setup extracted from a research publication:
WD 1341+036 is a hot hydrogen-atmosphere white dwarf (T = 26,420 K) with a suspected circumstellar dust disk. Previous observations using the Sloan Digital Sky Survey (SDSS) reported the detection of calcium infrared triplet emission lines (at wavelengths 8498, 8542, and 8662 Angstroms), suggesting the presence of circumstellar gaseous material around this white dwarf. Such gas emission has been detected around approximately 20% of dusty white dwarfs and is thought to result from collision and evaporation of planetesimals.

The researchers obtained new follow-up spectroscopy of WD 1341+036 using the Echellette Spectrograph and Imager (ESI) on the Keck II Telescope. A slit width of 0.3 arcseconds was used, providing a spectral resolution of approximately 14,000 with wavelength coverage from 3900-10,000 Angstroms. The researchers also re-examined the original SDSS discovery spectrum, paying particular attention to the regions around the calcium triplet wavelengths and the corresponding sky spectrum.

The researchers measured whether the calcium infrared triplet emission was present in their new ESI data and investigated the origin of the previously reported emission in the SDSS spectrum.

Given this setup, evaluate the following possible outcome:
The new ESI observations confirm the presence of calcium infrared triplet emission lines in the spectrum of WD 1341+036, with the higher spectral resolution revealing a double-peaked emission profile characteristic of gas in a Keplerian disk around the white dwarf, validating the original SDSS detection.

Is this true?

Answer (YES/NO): NO